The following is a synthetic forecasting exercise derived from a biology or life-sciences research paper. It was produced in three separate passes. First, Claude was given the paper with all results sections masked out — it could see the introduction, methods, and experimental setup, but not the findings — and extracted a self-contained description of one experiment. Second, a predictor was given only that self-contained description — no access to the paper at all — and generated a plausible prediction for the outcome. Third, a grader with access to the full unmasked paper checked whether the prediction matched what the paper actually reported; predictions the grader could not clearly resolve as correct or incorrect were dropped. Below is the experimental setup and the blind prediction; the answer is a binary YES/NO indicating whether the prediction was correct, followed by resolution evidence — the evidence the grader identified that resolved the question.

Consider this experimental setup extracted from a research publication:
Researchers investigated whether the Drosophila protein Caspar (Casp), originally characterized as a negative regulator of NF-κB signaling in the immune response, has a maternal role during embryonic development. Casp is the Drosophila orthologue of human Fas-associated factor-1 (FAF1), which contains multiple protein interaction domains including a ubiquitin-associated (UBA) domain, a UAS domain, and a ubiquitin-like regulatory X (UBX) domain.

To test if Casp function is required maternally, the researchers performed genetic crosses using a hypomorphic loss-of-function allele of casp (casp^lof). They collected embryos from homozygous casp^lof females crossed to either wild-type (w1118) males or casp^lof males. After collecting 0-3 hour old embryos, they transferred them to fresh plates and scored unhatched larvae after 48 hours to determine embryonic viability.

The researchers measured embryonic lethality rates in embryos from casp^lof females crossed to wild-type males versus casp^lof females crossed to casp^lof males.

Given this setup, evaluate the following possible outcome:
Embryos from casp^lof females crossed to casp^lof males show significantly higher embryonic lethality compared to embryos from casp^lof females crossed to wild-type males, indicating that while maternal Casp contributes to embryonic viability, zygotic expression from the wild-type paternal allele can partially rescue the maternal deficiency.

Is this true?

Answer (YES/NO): NO